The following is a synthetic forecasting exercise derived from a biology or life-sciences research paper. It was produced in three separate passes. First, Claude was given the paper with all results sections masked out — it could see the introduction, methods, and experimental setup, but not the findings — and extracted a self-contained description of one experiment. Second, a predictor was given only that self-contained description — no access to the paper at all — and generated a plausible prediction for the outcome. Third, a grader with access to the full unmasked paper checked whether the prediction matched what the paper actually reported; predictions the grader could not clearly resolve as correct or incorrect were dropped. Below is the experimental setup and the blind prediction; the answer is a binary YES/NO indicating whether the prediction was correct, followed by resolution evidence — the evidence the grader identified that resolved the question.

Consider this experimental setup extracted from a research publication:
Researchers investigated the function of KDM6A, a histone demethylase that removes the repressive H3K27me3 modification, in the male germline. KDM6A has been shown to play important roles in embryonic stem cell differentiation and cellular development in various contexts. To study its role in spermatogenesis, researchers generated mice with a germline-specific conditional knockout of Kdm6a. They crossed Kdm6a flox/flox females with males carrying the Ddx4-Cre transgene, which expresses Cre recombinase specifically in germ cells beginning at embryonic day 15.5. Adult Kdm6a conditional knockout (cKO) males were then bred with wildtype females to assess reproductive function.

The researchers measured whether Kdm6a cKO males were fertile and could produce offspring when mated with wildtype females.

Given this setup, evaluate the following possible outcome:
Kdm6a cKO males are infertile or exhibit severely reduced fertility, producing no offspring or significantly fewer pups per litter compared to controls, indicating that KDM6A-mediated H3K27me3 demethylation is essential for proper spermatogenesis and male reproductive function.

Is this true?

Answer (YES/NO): NO